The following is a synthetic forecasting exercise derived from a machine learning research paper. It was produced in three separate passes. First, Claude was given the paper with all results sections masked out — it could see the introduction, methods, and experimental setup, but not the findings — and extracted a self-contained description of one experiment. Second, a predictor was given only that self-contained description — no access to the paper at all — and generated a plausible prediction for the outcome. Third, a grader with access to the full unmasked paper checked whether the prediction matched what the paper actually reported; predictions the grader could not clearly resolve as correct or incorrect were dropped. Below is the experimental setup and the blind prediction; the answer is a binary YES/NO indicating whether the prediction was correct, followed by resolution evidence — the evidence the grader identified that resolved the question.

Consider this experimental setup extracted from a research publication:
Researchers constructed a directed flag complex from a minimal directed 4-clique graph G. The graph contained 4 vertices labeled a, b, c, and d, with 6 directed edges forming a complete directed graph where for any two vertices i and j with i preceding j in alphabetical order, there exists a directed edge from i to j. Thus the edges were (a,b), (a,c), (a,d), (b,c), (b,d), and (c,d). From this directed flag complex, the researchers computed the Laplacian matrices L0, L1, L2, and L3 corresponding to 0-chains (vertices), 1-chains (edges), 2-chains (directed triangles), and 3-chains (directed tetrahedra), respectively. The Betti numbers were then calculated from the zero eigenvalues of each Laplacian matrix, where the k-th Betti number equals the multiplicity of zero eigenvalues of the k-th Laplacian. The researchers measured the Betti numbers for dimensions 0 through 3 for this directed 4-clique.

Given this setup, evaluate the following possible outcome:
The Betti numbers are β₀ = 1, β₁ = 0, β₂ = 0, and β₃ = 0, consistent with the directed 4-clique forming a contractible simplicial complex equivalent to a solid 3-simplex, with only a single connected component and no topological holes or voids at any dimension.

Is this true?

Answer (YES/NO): YES